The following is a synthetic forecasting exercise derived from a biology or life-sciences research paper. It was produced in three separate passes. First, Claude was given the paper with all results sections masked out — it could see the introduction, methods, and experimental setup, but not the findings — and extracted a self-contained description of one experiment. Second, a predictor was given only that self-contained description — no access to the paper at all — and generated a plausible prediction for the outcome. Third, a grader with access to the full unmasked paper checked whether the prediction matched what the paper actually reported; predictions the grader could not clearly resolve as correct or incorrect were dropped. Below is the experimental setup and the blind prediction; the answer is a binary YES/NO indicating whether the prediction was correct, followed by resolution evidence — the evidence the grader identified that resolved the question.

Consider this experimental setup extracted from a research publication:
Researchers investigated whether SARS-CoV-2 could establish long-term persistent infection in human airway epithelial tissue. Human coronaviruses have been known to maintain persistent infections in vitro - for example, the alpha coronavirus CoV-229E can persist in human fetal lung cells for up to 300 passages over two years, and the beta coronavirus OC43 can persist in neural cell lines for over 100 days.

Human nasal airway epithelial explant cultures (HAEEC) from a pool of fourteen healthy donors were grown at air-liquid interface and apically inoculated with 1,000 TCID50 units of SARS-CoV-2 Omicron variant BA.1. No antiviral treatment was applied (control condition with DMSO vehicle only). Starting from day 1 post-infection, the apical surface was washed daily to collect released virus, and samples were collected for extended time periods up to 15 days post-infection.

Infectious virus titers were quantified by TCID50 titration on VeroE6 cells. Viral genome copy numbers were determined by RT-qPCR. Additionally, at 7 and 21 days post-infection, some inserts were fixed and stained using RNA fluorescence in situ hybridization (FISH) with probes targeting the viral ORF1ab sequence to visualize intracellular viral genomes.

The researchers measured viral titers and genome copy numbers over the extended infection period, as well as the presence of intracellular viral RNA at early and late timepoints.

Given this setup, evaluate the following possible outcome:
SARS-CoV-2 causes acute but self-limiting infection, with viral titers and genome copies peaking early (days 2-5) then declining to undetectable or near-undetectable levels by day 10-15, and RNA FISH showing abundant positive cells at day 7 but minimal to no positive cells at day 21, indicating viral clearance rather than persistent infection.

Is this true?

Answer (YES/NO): NO